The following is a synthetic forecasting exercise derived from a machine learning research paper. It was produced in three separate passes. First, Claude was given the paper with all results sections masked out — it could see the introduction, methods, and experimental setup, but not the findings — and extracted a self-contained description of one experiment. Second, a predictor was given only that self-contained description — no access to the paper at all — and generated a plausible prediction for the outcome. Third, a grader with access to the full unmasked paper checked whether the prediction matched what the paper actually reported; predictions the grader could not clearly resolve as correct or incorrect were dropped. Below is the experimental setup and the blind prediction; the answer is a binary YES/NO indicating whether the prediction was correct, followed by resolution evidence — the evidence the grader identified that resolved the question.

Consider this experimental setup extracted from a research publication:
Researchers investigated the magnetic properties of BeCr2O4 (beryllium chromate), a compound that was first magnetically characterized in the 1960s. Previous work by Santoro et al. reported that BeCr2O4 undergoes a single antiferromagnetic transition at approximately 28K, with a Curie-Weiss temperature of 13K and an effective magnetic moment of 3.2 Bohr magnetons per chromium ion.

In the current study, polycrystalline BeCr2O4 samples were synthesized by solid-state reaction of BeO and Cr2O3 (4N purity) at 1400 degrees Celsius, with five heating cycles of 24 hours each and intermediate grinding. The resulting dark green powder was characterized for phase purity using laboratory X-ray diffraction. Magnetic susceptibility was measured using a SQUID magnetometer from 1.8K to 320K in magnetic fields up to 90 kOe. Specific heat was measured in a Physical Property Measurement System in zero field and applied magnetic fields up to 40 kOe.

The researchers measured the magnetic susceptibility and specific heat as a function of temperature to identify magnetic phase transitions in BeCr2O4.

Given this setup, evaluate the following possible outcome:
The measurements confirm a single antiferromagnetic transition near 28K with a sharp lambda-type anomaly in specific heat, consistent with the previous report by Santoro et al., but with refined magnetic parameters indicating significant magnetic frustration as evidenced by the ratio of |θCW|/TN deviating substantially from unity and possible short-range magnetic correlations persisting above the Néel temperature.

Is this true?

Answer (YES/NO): NO